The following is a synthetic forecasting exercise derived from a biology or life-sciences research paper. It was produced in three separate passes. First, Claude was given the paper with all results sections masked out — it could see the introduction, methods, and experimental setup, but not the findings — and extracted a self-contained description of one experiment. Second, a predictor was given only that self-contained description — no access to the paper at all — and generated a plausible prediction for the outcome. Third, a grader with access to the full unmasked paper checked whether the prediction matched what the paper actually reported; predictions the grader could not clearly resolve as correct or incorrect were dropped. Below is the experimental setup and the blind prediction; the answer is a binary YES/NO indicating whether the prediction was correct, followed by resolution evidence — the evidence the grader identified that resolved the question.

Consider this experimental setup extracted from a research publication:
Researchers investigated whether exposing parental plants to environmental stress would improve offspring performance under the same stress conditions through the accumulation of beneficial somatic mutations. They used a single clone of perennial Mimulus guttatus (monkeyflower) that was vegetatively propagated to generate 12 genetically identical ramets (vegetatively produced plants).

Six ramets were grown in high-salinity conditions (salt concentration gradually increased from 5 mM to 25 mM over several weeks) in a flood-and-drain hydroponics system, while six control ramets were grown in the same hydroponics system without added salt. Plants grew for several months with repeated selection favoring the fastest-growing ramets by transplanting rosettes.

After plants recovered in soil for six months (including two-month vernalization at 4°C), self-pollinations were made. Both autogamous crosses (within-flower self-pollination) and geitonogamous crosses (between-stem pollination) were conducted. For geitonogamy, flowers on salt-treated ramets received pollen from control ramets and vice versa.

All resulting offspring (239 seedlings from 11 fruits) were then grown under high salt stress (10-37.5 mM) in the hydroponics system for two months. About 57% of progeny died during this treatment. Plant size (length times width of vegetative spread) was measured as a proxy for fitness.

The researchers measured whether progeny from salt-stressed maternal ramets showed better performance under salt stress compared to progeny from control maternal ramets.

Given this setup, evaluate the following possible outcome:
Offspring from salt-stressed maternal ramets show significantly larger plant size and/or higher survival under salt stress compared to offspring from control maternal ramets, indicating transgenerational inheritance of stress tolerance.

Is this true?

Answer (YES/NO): NO